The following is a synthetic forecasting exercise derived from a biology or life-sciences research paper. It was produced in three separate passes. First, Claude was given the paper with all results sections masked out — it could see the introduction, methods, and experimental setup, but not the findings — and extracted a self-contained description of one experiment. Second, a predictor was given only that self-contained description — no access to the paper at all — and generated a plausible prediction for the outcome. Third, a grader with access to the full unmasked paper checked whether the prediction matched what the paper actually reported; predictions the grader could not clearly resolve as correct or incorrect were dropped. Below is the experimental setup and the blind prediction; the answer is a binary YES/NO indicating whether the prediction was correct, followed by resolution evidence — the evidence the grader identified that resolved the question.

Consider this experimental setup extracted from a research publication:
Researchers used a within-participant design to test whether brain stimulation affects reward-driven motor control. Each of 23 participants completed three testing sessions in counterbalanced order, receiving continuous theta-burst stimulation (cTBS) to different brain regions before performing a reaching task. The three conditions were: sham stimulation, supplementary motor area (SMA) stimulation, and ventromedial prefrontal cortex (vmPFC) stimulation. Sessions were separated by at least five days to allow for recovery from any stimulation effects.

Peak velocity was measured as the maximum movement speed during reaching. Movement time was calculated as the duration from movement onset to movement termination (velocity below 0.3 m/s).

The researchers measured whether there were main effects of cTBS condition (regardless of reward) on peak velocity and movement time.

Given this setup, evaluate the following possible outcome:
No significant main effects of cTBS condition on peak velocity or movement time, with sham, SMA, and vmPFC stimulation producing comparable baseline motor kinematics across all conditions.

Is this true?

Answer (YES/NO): YES